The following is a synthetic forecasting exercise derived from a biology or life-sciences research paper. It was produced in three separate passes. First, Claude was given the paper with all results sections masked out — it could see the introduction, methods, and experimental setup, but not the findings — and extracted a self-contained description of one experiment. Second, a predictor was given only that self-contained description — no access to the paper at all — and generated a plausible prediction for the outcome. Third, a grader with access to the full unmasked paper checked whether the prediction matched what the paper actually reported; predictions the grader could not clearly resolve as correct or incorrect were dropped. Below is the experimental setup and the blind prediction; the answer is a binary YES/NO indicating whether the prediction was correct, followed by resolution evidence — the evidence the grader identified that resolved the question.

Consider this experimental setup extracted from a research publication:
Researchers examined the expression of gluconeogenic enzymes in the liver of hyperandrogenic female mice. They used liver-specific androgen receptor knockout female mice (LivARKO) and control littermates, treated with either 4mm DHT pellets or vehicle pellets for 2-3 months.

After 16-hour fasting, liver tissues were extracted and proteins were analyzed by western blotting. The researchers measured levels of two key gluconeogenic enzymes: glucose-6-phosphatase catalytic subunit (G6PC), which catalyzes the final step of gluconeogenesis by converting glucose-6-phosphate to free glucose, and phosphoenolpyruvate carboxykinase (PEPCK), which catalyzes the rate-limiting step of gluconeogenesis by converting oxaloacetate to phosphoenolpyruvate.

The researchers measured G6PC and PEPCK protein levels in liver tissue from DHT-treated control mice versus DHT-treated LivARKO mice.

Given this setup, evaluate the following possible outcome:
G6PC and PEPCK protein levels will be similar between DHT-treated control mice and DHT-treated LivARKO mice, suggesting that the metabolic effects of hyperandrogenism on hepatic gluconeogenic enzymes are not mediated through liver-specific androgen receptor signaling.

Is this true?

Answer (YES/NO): NO